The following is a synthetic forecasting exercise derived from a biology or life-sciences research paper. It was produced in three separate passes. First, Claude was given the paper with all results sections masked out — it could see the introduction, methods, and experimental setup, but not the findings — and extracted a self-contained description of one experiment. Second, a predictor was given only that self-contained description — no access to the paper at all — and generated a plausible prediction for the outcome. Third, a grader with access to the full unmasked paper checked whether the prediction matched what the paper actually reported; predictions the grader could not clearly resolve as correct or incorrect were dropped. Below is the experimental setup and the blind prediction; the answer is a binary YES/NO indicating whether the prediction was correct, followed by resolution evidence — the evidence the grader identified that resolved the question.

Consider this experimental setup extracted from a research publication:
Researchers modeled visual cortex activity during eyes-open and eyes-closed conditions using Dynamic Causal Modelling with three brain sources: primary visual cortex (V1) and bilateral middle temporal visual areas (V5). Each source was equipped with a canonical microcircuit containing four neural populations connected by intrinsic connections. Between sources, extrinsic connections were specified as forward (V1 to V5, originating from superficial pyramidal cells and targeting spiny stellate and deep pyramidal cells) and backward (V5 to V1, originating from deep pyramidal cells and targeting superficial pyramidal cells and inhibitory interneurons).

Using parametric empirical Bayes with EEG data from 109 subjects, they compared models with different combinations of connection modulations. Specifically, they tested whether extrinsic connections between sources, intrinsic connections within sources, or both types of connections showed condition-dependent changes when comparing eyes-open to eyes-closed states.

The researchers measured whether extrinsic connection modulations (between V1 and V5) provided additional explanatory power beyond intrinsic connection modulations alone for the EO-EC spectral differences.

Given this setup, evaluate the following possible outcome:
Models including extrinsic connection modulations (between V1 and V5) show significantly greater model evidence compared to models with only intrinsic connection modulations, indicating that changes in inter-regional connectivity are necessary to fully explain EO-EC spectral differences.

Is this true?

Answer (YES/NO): YES